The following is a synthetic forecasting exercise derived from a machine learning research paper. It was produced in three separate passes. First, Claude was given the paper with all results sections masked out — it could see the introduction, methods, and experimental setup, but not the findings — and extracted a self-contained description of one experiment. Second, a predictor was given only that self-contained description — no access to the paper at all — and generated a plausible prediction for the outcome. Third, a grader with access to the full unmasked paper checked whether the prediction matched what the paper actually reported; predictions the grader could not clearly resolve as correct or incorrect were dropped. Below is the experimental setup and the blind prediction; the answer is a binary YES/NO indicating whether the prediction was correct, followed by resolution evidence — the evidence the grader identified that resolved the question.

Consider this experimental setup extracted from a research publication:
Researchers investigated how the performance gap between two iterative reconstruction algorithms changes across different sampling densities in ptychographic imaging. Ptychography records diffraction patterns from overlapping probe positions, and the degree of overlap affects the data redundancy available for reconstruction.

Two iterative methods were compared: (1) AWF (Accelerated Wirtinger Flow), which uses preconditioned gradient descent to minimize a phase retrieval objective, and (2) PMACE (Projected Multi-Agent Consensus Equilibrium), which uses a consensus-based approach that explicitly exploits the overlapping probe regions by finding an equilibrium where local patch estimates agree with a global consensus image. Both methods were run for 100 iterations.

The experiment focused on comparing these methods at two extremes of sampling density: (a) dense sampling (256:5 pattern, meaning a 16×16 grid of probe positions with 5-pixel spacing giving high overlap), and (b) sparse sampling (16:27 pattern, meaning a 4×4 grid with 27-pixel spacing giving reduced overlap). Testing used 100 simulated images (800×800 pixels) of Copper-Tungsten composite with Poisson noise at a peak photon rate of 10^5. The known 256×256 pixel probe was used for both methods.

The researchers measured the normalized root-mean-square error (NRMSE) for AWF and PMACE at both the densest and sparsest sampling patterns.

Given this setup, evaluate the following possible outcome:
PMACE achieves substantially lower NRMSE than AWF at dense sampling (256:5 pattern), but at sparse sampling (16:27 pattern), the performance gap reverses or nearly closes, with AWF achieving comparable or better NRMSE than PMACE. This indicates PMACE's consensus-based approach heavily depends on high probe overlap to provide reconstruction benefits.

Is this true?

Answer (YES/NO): NO